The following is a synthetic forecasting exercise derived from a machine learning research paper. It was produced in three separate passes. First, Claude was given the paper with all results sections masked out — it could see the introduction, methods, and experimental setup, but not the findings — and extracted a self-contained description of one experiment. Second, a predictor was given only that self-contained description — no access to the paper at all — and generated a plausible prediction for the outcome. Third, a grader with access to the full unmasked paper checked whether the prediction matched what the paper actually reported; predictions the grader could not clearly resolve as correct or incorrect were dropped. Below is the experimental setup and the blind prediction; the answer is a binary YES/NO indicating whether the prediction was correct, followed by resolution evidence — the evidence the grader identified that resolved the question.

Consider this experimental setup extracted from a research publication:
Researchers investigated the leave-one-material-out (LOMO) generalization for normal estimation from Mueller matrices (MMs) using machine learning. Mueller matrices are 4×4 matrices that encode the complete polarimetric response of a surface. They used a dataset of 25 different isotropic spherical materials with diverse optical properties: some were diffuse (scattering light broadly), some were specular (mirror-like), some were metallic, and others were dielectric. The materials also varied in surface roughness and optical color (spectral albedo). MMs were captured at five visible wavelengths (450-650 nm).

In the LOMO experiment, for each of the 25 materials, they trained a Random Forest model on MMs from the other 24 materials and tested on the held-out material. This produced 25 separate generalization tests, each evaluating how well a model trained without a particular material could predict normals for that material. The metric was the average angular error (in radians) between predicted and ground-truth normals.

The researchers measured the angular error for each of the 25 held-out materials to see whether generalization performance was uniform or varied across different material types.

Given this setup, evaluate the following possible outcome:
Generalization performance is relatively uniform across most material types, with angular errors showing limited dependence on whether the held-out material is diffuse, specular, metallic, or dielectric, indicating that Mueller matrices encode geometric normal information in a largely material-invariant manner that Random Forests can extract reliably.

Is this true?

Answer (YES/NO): NO